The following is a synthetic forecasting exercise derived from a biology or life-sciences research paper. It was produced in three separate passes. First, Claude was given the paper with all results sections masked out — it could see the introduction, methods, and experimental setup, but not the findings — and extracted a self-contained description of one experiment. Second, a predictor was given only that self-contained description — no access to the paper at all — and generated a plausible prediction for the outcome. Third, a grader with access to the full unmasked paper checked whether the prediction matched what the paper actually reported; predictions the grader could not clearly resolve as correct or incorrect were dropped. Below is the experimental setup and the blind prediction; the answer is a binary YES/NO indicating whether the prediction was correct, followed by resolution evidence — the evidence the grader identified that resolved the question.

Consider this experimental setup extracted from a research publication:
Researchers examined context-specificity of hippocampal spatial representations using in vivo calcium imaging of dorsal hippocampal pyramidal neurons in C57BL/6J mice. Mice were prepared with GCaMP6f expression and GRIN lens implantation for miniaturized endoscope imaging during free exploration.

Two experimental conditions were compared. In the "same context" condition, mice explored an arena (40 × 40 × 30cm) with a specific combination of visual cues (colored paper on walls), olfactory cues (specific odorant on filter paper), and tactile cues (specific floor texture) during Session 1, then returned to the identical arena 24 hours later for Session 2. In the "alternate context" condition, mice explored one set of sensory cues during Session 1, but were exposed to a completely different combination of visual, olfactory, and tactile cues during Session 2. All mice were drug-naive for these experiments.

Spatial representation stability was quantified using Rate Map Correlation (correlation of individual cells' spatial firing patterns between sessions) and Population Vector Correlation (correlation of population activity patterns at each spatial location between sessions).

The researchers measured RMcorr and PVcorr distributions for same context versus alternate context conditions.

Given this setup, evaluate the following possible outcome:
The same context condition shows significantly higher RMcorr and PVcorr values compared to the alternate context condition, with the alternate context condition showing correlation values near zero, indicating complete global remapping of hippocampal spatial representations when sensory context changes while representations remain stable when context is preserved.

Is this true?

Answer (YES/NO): NO